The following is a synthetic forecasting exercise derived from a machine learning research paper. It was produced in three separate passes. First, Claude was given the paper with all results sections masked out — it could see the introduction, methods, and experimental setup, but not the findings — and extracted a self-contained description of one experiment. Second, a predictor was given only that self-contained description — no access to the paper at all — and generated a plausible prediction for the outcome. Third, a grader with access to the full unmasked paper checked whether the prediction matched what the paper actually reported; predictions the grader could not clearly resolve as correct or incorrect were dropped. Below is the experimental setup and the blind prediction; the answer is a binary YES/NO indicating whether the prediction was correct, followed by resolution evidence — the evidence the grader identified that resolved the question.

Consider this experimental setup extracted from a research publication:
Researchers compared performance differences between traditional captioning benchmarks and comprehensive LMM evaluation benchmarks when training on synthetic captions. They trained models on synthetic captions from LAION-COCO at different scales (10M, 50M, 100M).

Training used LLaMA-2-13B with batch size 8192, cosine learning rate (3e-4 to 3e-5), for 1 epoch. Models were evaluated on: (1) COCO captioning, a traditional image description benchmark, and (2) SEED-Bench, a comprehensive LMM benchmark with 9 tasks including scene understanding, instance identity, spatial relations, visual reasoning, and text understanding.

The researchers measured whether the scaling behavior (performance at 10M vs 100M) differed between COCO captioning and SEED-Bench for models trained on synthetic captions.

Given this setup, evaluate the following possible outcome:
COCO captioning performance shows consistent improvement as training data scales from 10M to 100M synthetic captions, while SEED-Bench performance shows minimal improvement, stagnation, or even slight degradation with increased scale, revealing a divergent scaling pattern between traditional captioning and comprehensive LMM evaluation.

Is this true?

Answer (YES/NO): NO